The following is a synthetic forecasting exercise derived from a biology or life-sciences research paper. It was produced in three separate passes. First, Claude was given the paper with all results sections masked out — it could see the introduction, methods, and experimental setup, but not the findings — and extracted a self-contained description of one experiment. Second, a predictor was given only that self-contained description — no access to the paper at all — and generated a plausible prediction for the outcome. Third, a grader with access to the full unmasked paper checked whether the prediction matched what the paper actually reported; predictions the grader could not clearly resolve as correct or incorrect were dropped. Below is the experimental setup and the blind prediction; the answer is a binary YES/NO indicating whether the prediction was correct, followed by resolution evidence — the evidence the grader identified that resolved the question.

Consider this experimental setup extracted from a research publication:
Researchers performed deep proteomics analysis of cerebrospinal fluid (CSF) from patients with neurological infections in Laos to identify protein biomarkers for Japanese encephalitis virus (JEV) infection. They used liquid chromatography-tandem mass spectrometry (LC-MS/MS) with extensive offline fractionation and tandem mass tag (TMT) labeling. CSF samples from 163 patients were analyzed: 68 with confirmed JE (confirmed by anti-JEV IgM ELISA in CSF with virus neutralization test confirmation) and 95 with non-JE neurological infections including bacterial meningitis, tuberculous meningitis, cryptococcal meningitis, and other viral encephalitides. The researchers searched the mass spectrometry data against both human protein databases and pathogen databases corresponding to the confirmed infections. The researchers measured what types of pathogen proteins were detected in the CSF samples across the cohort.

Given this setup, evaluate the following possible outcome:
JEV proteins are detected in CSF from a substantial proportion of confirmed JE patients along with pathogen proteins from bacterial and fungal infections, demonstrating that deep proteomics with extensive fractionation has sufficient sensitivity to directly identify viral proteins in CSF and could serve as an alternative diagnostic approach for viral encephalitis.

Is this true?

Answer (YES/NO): NO